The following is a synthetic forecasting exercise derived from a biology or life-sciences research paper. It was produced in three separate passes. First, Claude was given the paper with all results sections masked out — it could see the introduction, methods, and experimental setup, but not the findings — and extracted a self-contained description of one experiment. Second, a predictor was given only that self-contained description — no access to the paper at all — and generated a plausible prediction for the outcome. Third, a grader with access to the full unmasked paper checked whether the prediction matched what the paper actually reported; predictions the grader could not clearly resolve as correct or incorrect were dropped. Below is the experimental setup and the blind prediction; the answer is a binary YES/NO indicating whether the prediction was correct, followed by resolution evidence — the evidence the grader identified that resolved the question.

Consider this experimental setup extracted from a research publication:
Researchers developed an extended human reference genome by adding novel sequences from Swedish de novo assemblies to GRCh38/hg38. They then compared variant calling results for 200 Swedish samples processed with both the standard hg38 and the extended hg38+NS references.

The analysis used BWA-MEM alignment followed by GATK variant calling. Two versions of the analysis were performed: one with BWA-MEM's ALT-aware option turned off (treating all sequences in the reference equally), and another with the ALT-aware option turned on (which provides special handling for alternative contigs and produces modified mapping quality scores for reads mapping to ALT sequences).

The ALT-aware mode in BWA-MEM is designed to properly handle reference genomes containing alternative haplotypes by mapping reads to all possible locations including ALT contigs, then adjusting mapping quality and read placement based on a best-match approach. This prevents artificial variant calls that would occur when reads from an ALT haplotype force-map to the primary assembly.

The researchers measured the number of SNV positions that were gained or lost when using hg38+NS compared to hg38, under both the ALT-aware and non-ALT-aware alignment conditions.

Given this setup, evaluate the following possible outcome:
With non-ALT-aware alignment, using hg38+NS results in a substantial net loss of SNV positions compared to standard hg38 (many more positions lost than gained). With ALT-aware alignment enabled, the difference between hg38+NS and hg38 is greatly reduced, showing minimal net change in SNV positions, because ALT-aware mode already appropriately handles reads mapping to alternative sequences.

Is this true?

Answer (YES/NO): NO